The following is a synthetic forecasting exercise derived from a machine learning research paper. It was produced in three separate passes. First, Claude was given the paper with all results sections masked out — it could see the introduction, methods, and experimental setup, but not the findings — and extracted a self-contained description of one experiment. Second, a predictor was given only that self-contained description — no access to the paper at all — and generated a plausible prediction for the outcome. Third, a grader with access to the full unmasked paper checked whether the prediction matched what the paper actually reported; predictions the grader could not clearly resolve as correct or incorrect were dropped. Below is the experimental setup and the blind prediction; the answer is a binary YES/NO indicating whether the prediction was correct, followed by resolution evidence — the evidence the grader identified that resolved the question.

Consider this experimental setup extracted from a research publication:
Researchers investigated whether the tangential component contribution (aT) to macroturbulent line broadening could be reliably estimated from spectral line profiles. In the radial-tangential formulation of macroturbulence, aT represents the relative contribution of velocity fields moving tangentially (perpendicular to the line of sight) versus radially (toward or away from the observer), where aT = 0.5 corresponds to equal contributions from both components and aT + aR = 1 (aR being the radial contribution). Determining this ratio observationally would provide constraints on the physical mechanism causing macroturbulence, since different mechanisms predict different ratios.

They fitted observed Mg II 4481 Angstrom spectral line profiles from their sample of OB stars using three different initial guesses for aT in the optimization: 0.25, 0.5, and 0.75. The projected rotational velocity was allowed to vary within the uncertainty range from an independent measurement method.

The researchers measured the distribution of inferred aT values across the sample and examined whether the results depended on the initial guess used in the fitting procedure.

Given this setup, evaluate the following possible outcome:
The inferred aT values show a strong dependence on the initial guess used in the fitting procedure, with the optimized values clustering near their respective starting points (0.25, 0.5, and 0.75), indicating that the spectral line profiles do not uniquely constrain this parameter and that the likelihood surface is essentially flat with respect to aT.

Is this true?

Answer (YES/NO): YES